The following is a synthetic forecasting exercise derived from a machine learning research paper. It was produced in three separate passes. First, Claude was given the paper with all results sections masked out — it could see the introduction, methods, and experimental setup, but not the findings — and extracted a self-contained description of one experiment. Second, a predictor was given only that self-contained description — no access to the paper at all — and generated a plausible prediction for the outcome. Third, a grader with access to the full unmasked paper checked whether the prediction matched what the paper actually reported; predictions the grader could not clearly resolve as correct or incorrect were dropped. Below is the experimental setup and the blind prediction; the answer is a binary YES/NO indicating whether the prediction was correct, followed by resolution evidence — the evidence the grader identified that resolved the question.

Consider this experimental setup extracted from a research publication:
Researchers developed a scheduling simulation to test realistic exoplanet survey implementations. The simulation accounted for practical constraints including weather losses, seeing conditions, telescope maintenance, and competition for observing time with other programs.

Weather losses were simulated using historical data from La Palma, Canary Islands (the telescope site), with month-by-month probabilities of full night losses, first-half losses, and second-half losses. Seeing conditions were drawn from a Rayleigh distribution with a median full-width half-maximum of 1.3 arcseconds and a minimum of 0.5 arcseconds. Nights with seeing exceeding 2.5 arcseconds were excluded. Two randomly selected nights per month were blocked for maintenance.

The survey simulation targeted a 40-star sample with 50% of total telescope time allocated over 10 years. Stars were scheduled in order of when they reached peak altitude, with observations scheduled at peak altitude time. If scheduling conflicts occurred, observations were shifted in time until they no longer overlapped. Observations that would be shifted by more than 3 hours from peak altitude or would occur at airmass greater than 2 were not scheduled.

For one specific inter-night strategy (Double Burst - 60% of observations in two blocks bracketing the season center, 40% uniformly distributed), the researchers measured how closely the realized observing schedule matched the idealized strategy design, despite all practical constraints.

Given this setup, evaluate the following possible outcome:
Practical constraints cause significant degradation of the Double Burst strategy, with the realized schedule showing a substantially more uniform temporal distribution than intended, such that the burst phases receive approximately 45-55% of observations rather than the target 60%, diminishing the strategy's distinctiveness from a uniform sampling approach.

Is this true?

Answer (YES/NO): NO